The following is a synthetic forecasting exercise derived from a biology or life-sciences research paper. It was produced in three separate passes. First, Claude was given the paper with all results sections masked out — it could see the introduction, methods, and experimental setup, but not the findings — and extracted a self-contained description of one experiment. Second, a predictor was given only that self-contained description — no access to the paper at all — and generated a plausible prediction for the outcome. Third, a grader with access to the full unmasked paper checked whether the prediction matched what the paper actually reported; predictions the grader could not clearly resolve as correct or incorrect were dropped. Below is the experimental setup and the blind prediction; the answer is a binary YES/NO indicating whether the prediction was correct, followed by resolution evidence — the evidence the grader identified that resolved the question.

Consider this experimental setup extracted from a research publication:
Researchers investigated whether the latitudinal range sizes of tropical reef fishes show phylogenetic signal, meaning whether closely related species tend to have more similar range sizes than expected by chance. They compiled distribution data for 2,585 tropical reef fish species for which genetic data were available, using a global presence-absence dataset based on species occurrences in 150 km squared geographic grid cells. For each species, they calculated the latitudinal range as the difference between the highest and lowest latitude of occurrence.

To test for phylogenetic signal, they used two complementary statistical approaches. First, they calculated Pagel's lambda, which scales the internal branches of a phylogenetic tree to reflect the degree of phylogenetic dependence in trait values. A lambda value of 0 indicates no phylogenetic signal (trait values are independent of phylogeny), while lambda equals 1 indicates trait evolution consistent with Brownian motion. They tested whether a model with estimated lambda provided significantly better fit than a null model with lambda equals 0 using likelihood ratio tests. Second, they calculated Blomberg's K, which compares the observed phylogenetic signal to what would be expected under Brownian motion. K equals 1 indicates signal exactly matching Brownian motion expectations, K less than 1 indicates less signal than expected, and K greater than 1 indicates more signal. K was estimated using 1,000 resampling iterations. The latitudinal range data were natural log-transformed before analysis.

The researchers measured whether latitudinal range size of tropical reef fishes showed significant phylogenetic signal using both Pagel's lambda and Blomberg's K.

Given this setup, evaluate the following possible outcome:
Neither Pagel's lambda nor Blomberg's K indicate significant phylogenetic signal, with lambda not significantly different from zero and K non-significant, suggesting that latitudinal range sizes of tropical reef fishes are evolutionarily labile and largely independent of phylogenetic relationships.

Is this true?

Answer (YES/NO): NO